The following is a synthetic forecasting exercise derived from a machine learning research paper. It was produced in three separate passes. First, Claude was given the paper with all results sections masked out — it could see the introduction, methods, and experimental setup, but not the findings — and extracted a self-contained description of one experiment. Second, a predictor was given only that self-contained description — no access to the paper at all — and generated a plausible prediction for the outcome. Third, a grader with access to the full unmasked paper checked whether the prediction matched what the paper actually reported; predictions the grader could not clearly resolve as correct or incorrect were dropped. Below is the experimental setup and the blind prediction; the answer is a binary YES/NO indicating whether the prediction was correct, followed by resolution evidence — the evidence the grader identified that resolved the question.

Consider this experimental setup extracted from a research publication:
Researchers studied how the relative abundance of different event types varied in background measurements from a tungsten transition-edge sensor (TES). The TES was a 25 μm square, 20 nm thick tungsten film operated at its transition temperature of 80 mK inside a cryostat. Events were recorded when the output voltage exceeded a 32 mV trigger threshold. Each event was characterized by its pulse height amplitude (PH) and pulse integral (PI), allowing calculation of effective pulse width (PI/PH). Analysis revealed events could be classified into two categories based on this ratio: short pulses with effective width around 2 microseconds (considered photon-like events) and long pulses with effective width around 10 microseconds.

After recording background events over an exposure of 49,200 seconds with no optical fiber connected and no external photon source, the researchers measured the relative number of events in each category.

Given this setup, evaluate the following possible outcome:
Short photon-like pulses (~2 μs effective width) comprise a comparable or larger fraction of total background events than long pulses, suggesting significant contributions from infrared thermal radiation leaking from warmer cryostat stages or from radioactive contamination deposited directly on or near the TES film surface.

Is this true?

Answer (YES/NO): NO